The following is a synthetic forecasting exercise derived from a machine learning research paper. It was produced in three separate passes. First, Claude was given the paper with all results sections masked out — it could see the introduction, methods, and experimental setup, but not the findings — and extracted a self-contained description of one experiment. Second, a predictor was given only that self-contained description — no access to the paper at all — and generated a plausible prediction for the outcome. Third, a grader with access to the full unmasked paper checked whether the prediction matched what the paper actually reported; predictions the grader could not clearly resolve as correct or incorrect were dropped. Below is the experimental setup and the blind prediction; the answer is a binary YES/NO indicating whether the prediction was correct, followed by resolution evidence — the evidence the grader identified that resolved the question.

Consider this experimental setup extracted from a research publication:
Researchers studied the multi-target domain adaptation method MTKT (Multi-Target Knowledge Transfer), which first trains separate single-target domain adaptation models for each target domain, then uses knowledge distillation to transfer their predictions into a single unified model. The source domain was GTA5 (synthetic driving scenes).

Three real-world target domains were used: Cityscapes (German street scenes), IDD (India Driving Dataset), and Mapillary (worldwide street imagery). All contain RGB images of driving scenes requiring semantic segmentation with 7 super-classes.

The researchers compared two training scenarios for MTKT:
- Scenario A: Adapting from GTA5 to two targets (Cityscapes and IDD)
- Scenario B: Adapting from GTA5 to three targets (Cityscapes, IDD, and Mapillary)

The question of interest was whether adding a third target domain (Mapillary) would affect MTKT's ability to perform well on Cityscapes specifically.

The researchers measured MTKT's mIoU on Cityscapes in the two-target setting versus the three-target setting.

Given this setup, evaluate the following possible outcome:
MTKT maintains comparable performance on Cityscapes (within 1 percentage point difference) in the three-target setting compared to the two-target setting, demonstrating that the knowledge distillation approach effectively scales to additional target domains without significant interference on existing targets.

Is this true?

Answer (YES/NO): YES